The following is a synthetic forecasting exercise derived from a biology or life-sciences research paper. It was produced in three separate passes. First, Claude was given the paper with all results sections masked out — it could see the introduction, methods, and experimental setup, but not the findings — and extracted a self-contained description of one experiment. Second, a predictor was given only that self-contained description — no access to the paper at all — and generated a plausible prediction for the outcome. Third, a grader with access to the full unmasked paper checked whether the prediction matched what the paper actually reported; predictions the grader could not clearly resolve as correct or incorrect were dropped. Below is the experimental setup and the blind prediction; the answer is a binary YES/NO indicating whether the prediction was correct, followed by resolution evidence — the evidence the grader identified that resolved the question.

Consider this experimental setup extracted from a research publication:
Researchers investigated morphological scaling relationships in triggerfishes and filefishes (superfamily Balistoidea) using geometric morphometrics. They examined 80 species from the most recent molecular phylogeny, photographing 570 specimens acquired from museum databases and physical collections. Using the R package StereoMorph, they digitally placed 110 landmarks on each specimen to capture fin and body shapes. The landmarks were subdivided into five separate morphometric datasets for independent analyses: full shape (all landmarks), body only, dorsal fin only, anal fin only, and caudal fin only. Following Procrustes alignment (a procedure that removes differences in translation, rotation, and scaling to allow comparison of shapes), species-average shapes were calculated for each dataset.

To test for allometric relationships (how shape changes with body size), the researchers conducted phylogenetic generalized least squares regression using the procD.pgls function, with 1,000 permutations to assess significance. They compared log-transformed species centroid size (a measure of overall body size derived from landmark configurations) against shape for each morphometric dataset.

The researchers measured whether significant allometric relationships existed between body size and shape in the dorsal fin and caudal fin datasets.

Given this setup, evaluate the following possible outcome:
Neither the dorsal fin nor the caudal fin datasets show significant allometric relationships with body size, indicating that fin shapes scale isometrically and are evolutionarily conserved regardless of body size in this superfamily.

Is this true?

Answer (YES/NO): YES